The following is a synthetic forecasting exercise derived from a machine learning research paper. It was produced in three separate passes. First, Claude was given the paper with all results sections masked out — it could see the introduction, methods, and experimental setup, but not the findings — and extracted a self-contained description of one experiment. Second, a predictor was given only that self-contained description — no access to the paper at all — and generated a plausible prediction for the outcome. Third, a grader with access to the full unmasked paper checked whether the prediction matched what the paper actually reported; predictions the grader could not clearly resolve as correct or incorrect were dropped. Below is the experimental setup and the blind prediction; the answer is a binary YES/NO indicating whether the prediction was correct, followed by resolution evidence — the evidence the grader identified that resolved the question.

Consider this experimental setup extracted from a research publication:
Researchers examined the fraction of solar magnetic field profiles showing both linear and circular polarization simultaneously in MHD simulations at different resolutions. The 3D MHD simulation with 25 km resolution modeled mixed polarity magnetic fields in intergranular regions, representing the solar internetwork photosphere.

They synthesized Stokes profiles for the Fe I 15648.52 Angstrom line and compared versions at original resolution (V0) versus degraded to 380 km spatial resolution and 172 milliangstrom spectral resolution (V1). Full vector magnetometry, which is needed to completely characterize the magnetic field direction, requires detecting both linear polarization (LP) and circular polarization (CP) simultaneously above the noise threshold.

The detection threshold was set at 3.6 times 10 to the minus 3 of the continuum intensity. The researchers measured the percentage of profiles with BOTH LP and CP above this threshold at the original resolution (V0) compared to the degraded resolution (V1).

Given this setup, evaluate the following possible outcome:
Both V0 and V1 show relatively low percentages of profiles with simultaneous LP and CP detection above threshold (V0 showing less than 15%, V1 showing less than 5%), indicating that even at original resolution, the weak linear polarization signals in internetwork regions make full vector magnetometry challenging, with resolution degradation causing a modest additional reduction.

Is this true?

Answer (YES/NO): NO